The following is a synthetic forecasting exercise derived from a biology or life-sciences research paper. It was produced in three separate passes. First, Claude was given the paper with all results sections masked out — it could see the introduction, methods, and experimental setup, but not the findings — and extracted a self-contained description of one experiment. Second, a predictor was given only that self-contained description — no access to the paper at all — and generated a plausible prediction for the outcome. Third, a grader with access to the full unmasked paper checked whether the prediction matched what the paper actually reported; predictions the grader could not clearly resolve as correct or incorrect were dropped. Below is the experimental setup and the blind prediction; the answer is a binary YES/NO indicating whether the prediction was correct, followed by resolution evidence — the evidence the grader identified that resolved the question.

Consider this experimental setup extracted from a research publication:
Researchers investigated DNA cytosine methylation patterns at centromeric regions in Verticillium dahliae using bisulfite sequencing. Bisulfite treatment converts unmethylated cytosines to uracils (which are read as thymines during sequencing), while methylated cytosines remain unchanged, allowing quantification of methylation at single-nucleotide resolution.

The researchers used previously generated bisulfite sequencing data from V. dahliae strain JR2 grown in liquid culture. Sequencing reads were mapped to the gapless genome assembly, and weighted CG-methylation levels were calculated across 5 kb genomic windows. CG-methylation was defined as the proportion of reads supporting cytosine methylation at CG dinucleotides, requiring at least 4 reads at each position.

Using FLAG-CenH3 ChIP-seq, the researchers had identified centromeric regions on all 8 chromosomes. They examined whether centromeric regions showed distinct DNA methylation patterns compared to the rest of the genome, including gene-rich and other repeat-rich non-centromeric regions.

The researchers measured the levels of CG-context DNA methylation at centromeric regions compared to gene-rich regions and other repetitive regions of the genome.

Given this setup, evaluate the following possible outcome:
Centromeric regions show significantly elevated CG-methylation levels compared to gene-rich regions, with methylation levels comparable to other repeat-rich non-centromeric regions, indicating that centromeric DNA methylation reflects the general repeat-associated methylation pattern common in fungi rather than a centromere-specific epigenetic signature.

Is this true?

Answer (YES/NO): NO